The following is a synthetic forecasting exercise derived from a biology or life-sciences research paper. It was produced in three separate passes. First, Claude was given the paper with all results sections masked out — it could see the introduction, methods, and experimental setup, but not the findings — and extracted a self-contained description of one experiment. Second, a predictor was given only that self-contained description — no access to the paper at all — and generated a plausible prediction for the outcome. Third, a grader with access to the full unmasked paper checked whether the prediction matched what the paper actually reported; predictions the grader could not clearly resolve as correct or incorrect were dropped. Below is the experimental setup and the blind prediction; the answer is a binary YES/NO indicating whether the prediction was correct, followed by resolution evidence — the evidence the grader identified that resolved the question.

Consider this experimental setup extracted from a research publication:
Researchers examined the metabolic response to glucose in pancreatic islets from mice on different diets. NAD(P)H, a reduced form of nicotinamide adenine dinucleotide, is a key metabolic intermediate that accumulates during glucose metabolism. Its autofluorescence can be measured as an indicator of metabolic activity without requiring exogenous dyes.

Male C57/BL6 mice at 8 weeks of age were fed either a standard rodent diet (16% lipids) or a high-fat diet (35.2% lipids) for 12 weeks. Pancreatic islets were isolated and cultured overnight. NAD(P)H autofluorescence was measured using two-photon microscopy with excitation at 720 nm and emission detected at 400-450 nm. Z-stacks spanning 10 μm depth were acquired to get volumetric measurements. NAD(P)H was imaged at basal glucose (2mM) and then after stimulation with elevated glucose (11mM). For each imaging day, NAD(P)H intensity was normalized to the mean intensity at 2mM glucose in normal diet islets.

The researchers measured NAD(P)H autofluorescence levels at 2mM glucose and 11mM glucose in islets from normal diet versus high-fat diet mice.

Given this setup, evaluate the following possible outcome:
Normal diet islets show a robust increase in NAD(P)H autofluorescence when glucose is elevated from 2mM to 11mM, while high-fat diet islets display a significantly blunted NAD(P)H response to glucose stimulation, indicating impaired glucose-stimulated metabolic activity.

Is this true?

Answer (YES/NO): NO